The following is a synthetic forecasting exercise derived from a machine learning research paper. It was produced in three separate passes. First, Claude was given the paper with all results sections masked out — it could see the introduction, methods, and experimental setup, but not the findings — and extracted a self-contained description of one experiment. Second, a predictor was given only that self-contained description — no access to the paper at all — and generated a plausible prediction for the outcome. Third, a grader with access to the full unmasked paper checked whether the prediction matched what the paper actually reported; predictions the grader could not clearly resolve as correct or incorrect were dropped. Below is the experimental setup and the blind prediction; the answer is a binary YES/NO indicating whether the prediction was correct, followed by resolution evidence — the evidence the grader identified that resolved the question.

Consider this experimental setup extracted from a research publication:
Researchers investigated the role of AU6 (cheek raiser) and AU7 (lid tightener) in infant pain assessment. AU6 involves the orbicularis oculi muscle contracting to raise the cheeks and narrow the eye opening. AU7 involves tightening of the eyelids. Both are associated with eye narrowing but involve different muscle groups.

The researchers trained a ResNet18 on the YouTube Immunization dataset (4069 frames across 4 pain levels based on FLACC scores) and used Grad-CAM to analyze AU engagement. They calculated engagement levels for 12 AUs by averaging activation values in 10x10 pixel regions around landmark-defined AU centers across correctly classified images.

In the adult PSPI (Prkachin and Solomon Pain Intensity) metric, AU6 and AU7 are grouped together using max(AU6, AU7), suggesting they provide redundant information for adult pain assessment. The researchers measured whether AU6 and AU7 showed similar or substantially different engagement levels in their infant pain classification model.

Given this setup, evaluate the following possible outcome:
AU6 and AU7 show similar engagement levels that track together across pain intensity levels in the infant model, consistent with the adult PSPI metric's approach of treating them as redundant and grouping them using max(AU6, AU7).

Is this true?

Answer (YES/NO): NO